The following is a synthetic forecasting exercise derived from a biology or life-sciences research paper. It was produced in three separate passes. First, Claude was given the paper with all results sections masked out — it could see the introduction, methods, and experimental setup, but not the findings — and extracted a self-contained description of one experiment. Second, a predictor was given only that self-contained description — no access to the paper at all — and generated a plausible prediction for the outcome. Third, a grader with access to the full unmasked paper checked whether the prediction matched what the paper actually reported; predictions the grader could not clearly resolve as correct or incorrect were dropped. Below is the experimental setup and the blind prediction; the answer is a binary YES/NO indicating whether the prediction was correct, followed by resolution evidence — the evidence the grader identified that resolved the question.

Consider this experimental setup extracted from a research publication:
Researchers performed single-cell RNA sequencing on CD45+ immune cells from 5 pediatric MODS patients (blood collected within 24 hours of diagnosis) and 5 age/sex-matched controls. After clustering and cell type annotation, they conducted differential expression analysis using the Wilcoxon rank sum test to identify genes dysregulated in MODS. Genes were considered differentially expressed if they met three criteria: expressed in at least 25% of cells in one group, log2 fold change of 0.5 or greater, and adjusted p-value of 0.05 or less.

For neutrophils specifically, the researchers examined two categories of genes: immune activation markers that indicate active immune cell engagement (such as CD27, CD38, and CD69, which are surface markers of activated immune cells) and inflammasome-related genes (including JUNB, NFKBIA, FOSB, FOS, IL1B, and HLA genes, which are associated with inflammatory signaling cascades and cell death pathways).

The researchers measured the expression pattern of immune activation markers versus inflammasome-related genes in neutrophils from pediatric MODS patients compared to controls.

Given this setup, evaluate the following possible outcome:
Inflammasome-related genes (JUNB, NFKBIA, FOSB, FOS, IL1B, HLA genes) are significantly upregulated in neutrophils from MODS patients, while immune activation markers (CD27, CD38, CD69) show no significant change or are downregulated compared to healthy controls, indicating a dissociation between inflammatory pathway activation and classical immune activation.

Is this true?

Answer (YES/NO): NO